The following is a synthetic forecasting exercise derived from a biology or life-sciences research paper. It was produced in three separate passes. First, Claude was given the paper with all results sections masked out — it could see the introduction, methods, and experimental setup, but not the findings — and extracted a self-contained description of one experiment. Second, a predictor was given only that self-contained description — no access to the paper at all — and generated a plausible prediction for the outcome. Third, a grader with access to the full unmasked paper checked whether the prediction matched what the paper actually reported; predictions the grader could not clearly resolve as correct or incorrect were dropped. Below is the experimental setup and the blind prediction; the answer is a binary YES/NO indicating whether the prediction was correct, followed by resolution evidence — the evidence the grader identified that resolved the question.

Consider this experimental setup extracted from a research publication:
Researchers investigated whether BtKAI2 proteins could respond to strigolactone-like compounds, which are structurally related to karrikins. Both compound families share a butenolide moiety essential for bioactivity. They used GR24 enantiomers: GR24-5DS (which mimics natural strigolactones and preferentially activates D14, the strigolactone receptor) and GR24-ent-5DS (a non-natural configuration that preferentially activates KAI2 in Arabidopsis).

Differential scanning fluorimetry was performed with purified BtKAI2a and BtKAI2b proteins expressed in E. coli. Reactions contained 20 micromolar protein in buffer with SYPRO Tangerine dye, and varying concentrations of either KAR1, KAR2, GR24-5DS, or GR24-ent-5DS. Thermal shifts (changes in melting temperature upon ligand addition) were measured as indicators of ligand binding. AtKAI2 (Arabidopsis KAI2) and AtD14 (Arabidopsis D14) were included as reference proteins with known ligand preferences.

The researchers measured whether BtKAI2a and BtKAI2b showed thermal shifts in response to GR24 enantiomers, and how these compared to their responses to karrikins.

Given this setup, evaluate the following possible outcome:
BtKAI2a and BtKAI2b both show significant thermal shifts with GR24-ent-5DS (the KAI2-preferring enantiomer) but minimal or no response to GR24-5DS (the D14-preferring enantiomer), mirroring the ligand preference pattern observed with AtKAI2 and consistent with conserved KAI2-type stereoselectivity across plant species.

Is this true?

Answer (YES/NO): NO